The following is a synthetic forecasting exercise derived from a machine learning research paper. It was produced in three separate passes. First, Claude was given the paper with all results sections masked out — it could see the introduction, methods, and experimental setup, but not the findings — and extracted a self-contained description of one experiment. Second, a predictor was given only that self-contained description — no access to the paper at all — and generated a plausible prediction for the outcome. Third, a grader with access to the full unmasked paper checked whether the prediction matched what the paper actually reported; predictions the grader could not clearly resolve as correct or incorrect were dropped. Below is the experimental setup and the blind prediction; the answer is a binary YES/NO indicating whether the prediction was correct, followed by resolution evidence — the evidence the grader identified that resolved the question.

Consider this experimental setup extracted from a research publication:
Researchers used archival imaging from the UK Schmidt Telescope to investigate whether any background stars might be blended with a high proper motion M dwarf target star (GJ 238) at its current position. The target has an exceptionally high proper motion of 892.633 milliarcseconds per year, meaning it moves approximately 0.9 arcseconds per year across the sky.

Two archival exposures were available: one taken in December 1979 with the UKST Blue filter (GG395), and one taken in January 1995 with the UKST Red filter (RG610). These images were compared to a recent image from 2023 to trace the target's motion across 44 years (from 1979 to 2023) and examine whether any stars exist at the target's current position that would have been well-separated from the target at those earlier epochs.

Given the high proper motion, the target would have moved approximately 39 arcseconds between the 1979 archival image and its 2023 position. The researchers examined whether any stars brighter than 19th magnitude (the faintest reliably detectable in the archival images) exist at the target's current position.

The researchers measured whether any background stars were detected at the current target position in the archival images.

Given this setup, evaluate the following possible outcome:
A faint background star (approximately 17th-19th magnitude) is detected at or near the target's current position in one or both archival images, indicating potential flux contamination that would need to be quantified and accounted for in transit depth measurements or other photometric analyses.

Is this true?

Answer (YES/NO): NO